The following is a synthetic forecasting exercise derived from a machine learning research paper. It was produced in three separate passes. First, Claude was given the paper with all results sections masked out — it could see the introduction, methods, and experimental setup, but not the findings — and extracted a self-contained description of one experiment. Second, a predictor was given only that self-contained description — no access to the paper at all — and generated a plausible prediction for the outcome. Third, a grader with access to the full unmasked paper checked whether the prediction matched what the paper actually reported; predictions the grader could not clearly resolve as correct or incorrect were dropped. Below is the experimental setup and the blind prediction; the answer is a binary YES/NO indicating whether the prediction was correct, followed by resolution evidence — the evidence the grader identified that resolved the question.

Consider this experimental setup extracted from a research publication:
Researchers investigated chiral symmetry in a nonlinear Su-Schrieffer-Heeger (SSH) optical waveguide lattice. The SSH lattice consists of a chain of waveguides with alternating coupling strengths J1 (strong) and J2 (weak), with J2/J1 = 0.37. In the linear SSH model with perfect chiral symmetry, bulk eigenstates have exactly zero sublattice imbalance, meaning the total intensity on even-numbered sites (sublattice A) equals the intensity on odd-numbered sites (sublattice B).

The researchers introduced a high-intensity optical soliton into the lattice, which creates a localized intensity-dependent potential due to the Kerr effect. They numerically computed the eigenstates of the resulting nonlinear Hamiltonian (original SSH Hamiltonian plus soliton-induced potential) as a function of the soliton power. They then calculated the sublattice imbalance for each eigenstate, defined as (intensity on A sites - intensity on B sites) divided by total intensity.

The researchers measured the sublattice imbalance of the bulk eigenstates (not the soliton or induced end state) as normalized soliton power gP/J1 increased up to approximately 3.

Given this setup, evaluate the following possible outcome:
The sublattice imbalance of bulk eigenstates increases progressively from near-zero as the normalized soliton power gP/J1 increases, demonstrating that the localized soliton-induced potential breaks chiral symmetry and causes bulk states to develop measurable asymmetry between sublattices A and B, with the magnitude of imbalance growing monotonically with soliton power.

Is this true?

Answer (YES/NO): NO